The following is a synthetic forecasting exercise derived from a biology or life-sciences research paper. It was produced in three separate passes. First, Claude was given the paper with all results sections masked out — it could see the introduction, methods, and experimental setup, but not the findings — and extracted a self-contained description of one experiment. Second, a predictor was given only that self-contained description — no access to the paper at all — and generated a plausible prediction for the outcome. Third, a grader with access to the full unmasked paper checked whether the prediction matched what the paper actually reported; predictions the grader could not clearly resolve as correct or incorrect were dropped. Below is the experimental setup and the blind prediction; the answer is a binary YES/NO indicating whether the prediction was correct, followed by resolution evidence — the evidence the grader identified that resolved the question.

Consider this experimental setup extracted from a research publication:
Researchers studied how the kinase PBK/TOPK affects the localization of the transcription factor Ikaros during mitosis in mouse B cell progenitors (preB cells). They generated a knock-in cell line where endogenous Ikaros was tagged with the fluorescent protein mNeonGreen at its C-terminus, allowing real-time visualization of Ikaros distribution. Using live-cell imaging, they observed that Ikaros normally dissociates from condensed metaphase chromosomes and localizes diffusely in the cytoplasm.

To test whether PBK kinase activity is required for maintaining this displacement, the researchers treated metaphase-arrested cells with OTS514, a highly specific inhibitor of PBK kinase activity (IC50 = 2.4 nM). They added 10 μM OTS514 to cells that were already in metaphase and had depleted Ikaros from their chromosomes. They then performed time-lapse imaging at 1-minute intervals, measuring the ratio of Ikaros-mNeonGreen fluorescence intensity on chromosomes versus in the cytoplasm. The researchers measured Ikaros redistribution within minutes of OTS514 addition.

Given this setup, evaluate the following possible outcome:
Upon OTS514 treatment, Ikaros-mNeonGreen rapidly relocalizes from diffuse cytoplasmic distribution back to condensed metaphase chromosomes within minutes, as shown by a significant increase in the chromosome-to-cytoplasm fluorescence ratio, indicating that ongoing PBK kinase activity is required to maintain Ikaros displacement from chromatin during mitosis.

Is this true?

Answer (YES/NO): YES